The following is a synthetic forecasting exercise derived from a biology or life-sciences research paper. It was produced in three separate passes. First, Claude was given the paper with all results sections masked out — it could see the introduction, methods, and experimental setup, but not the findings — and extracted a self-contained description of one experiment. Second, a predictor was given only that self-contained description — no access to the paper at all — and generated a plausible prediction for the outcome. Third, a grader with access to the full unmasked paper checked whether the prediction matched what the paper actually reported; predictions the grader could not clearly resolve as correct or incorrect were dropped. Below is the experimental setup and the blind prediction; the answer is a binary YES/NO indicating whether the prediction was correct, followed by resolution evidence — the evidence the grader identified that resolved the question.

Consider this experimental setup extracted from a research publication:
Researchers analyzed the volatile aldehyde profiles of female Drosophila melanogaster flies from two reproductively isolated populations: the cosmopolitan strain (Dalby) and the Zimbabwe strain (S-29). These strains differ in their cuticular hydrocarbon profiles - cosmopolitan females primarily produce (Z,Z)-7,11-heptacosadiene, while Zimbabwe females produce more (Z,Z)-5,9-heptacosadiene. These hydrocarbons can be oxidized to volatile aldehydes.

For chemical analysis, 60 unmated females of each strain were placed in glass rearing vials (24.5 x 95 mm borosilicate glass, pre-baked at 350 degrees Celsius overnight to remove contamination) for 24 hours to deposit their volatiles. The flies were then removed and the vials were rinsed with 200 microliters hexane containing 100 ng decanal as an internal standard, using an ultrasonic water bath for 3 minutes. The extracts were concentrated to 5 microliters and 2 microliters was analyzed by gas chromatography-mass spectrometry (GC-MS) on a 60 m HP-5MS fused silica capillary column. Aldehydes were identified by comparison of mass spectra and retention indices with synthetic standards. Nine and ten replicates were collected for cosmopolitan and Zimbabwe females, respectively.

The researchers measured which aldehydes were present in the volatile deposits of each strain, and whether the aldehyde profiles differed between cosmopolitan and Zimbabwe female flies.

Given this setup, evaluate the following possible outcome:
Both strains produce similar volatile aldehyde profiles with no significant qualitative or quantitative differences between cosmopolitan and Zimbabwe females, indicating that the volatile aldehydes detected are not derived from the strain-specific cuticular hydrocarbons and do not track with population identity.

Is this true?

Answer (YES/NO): NO